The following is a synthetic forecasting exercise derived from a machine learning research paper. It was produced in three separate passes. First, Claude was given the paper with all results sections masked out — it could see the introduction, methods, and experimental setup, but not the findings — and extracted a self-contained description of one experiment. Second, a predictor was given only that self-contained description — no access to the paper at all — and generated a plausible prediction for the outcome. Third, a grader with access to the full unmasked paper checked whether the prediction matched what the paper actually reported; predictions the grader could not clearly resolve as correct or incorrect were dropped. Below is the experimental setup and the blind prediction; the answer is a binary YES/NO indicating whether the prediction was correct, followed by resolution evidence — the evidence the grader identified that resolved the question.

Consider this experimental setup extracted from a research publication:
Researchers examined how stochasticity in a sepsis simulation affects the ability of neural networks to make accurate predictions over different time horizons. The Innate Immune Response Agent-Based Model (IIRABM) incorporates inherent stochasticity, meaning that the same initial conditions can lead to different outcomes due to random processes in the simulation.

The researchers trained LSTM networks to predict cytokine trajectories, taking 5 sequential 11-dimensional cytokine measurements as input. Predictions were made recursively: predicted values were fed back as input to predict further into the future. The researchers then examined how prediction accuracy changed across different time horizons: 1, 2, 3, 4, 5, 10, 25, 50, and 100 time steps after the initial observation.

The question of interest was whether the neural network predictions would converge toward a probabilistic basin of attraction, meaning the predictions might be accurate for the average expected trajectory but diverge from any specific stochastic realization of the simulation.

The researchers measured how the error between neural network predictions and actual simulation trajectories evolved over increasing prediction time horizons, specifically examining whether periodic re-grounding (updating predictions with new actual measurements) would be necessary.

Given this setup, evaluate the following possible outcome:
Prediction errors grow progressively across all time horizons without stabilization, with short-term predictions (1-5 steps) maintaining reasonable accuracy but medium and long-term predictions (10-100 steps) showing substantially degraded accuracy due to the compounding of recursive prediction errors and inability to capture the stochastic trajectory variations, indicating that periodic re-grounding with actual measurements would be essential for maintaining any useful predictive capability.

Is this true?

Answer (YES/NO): YES